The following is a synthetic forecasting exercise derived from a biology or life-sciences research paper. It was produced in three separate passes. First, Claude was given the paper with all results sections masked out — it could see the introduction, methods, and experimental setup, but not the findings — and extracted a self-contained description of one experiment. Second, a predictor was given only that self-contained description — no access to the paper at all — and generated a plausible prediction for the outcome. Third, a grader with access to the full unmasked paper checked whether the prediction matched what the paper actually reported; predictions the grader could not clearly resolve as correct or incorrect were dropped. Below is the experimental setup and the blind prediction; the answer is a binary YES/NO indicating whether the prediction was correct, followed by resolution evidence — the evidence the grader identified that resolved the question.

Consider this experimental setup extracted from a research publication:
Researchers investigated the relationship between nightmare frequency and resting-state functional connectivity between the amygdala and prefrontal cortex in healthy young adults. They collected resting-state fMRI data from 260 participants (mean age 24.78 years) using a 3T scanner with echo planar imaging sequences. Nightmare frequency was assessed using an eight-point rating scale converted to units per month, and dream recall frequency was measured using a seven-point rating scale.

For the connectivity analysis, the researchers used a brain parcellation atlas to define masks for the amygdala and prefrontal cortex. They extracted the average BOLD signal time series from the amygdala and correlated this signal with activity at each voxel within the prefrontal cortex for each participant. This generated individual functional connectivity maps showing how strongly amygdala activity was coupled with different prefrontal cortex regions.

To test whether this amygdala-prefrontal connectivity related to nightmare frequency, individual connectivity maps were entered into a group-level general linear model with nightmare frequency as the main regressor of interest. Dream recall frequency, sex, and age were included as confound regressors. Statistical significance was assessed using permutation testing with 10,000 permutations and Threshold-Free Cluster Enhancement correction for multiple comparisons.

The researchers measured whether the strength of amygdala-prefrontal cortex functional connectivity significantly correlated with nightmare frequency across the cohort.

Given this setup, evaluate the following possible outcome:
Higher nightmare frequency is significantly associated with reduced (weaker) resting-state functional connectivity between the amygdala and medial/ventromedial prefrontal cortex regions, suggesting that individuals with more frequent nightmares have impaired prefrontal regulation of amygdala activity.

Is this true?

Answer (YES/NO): NO